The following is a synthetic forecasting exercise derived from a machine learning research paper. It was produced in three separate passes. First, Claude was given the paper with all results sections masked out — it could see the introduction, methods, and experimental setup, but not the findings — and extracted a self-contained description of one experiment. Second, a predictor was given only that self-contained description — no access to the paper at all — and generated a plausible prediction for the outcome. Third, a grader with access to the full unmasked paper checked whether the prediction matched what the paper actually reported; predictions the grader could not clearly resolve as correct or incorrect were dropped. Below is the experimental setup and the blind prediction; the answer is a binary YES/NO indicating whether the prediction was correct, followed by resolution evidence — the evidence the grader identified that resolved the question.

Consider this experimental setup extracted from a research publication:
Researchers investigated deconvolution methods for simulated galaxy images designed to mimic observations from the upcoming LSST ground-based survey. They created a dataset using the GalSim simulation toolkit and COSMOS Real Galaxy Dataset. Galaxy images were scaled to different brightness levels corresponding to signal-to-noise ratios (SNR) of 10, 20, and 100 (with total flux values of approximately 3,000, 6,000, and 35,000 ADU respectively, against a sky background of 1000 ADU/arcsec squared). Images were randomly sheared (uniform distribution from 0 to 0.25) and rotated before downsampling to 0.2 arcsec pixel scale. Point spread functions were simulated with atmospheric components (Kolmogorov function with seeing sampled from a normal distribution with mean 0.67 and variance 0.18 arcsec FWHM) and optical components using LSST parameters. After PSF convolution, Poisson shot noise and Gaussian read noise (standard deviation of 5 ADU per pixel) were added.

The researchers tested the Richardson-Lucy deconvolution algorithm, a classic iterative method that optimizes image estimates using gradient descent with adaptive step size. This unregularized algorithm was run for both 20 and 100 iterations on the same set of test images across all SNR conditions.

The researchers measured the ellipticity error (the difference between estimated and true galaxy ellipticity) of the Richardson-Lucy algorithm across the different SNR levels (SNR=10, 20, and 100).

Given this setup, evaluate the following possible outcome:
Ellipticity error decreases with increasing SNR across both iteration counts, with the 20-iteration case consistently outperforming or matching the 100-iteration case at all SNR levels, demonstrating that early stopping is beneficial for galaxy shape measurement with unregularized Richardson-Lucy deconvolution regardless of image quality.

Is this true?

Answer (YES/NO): NO